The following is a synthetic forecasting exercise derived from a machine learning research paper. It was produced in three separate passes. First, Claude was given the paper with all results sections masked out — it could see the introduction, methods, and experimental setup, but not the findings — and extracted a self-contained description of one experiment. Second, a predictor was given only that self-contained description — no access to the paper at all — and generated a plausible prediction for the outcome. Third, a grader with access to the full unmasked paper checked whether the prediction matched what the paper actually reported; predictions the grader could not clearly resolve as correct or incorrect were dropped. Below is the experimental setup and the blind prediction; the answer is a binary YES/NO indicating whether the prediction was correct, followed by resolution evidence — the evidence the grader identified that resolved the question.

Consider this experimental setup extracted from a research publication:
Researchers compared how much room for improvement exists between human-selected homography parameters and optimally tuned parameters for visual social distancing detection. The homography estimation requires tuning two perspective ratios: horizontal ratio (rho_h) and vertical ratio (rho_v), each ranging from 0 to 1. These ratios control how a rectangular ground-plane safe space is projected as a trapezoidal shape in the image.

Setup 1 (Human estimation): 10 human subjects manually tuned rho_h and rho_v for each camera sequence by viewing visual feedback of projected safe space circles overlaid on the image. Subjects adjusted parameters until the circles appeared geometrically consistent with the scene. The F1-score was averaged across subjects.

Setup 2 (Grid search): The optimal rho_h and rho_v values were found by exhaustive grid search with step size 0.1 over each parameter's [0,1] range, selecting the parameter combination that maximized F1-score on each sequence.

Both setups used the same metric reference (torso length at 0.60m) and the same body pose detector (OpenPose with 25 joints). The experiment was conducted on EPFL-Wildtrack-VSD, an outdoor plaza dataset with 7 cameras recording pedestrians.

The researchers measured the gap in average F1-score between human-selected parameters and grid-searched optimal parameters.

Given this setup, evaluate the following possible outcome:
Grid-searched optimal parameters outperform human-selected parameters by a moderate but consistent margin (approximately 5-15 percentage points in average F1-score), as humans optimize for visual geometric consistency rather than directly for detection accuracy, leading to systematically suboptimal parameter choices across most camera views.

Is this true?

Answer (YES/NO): NO